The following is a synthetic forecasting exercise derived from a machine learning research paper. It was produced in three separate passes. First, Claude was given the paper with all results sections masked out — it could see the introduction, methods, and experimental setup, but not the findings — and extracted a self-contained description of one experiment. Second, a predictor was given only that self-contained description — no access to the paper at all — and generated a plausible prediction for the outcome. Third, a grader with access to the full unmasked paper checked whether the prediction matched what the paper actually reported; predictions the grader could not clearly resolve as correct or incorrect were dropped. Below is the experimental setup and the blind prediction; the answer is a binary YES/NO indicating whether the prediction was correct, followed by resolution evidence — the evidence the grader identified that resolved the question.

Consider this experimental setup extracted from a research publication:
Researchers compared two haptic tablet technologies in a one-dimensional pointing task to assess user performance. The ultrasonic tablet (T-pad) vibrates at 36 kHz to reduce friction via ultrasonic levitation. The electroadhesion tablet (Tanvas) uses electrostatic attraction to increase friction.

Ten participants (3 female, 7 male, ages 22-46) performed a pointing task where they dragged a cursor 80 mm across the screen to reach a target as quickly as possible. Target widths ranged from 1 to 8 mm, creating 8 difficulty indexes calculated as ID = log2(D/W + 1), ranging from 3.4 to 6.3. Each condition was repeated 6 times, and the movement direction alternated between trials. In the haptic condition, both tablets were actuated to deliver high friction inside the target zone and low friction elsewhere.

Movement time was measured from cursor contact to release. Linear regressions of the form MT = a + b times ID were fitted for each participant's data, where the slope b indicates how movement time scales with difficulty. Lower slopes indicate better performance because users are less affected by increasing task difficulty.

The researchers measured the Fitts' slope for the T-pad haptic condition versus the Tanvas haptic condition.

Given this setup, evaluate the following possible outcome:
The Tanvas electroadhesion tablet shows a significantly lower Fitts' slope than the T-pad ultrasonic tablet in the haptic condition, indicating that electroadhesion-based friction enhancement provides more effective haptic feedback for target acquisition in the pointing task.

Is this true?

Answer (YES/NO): NO